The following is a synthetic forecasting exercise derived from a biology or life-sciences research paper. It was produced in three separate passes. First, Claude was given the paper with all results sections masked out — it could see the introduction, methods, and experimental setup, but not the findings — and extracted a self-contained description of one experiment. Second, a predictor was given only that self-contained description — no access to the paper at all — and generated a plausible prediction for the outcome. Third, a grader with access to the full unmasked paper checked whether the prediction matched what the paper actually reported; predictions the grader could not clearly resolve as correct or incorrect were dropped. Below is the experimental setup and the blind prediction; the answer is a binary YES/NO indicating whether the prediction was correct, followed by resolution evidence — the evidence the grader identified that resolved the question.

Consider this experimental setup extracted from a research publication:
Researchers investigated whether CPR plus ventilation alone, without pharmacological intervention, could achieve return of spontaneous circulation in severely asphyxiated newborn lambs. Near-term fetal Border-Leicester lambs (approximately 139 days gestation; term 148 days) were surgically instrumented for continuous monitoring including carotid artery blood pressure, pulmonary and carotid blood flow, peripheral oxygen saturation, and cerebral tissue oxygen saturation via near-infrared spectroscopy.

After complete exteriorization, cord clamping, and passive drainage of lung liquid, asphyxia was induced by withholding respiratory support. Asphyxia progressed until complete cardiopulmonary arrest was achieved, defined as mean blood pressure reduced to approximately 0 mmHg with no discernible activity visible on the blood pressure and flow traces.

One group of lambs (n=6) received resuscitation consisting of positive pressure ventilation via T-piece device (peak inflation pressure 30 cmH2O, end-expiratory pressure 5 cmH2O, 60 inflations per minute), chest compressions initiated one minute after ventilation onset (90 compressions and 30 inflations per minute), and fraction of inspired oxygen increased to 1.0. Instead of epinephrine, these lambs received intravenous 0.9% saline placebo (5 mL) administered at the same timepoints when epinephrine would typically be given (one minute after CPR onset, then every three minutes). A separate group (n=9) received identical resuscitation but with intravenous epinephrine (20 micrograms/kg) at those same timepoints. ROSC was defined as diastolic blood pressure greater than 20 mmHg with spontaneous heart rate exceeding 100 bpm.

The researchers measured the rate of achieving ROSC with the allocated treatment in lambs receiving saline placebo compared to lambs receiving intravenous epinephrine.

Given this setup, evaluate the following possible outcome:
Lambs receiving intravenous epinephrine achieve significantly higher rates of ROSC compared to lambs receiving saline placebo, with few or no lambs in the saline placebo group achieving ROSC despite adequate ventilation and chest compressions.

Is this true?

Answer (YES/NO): YES